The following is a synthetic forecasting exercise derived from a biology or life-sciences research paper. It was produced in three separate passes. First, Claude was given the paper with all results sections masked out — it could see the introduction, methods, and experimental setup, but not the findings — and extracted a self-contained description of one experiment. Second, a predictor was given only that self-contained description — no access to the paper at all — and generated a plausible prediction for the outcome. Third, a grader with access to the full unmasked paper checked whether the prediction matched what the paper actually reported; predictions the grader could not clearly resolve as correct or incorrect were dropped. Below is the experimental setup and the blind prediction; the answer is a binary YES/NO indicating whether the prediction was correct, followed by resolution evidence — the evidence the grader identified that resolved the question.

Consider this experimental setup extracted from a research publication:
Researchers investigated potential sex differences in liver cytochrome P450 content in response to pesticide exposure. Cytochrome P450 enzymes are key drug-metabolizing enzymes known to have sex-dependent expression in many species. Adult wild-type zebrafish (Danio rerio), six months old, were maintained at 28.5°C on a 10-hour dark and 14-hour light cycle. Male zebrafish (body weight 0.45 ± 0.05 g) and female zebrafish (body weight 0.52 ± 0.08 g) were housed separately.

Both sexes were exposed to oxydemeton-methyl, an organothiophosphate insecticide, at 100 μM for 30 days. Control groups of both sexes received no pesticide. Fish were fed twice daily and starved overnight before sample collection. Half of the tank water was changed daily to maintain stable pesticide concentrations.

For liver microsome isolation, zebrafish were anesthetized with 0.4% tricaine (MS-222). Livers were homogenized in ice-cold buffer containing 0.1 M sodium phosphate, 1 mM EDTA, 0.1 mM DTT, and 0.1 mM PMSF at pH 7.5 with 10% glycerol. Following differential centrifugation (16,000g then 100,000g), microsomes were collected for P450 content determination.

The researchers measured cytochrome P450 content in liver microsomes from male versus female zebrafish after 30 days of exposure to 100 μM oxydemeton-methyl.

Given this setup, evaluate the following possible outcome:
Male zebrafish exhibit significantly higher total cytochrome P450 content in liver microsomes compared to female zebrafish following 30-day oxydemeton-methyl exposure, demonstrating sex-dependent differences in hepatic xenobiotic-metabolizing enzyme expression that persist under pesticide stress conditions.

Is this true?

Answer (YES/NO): NO